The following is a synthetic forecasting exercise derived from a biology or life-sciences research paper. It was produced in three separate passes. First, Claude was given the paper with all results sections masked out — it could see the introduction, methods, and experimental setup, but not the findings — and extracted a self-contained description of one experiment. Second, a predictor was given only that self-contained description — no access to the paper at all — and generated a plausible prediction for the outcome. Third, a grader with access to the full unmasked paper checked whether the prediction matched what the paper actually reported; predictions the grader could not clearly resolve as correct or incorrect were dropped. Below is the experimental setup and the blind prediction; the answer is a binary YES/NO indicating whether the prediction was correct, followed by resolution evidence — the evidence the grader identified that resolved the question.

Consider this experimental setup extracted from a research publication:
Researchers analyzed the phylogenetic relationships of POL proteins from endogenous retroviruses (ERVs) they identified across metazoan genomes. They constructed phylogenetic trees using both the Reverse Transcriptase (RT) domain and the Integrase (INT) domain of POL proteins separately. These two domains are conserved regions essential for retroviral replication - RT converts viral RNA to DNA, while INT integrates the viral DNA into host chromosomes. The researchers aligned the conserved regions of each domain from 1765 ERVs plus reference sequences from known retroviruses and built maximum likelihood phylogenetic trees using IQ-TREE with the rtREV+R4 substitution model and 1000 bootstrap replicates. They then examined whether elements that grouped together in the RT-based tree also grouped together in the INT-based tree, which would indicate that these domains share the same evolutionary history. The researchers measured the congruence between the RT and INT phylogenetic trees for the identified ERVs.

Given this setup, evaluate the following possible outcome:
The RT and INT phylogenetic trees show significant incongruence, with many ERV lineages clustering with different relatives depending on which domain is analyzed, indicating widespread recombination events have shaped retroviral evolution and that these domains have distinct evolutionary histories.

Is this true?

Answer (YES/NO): NO